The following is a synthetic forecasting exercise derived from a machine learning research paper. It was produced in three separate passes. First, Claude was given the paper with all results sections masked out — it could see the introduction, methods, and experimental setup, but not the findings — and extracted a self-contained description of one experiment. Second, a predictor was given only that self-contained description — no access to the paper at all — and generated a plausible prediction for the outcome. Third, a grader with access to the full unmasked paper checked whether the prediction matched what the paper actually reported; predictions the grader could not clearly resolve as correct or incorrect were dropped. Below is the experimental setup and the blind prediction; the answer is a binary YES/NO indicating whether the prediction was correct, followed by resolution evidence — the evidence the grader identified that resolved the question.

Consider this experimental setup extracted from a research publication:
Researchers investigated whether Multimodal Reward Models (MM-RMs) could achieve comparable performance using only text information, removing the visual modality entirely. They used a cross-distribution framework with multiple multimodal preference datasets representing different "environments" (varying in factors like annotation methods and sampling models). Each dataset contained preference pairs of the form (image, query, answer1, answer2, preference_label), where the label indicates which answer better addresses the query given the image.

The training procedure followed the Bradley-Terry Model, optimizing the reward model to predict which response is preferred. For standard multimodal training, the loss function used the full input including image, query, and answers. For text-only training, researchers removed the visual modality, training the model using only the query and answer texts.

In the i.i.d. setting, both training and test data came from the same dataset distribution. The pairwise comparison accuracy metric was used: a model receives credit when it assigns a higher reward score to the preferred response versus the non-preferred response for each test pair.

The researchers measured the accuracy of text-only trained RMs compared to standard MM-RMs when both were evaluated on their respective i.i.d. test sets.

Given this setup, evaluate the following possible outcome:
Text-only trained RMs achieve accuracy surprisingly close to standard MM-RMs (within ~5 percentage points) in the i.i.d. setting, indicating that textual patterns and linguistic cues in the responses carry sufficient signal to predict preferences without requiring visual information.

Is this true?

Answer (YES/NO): YES